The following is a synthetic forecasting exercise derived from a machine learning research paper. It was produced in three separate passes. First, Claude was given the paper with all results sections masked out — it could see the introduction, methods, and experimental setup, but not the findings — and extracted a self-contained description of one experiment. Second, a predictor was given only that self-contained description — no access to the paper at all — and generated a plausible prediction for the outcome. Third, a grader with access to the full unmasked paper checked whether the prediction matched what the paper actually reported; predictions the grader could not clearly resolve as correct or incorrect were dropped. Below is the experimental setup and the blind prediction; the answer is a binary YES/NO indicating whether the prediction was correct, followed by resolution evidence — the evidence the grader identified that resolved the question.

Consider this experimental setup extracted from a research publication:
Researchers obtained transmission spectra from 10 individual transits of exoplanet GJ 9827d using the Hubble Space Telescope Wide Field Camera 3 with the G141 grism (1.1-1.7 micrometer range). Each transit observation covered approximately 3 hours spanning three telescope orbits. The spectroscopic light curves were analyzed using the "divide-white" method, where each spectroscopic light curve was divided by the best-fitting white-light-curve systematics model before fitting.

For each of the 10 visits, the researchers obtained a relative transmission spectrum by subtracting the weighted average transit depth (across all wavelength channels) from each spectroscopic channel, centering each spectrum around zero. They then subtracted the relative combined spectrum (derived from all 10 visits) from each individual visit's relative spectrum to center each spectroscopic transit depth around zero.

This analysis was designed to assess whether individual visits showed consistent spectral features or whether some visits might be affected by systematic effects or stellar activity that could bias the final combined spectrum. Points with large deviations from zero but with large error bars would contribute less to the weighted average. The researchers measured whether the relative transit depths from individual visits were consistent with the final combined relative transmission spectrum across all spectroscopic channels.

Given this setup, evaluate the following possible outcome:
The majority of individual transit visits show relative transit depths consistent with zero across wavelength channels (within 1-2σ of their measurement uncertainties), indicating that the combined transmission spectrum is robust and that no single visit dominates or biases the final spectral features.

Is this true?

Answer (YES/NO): YES